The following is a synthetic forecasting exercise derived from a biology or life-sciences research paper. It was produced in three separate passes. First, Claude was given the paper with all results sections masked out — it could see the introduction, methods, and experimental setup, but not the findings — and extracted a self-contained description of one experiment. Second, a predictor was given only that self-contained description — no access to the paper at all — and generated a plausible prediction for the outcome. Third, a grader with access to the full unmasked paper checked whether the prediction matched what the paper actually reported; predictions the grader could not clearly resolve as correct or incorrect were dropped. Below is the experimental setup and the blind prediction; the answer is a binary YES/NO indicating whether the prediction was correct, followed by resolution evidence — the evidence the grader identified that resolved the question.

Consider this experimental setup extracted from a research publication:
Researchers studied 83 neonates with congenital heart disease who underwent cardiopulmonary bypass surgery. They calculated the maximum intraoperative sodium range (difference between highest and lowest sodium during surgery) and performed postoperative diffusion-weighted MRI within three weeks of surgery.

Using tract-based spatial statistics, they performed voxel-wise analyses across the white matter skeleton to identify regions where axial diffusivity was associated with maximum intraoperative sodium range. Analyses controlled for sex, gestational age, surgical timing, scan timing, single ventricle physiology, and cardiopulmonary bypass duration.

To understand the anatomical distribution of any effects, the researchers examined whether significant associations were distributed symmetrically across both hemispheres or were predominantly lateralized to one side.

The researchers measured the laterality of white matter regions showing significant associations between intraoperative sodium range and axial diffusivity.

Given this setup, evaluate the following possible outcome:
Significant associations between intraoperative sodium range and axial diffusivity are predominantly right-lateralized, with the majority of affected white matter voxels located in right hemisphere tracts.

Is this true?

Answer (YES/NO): YES